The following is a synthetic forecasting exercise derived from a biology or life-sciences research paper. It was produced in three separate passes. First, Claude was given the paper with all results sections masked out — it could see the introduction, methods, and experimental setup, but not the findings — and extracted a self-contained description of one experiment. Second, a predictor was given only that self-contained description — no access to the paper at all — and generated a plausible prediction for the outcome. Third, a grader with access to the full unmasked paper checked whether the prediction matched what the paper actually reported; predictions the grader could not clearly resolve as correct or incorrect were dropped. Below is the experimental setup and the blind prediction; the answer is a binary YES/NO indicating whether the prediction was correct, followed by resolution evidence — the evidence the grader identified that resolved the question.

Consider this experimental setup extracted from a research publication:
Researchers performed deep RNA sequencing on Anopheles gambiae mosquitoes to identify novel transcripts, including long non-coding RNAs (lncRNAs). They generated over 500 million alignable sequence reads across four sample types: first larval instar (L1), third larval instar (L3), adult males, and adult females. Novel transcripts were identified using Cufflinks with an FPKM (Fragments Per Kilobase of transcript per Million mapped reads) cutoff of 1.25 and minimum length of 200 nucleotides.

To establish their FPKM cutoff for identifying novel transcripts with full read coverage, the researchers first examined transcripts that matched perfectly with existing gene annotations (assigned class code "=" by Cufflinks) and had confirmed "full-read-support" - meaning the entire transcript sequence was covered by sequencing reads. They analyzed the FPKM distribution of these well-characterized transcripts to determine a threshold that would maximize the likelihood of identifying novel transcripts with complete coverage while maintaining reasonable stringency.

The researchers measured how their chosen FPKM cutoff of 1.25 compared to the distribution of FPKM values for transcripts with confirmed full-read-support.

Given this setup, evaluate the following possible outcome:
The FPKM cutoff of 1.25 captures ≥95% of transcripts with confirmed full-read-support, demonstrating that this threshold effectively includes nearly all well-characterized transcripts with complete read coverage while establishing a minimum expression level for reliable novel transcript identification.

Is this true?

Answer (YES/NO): NO